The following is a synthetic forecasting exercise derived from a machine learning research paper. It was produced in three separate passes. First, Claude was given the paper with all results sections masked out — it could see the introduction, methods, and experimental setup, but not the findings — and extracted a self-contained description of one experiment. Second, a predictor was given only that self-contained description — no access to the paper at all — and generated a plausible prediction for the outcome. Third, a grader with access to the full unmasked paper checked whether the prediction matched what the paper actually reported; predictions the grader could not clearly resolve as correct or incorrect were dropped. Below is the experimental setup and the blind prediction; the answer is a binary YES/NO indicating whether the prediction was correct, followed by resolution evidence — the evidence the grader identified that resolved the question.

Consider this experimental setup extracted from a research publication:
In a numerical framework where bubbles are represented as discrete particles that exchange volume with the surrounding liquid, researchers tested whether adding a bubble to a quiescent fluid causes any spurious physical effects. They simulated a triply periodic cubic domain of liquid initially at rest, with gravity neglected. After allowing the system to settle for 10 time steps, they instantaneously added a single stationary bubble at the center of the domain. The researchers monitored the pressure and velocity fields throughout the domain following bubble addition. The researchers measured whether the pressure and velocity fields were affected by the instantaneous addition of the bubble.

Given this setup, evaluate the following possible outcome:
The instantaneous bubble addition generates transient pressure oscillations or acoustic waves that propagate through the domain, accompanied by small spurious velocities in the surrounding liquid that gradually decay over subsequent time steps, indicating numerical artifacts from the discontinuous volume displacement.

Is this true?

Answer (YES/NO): NO